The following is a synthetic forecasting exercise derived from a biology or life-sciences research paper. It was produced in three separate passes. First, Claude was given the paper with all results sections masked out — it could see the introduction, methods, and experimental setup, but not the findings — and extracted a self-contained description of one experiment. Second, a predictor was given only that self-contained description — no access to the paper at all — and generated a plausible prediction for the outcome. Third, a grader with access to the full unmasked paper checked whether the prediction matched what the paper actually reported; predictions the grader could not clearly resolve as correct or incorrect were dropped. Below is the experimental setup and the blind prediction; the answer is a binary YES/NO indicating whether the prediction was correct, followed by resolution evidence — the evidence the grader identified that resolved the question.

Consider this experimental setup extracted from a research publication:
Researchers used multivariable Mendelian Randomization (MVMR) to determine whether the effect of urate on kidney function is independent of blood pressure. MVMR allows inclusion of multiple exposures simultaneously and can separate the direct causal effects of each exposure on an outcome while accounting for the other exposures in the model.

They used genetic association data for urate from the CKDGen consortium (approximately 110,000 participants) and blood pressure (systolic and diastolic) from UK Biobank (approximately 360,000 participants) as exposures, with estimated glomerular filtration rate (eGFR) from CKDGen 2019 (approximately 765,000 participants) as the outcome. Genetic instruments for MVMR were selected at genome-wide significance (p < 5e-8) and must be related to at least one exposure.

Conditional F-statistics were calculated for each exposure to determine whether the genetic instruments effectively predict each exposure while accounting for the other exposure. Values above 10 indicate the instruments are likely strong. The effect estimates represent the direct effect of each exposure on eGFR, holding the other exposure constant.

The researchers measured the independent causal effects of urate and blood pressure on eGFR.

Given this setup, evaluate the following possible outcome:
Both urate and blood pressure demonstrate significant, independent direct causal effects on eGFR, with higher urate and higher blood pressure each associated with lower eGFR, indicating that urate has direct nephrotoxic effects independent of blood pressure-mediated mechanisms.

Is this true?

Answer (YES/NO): NO